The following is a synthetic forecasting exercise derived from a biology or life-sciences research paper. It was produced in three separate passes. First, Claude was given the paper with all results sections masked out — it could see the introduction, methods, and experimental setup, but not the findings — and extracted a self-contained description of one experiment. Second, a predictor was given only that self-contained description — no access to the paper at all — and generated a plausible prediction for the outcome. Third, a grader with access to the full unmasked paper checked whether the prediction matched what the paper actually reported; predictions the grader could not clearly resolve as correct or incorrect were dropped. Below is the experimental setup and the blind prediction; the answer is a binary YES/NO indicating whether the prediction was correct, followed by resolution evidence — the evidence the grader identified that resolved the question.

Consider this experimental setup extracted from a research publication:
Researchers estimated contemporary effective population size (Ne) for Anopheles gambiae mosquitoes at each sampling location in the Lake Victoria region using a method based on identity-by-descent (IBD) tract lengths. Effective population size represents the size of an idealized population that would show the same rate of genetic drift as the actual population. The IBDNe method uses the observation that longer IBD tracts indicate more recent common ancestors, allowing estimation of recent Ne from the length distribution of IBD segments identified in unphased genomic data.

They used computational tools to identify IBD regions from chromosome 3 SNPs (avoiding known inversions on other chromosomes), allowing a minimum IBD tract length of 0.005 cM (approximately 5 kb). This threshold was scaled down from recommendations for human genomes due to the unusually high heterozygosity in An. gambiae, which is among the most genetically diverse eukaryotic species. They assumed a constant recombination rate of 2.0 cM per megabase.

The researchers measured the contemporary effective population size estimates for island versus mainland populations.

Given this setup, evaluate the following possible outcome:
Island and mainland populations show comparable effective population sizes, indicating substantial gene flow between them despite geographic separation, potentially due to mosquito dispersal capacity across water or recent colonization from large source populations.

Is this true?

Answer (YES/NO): NO